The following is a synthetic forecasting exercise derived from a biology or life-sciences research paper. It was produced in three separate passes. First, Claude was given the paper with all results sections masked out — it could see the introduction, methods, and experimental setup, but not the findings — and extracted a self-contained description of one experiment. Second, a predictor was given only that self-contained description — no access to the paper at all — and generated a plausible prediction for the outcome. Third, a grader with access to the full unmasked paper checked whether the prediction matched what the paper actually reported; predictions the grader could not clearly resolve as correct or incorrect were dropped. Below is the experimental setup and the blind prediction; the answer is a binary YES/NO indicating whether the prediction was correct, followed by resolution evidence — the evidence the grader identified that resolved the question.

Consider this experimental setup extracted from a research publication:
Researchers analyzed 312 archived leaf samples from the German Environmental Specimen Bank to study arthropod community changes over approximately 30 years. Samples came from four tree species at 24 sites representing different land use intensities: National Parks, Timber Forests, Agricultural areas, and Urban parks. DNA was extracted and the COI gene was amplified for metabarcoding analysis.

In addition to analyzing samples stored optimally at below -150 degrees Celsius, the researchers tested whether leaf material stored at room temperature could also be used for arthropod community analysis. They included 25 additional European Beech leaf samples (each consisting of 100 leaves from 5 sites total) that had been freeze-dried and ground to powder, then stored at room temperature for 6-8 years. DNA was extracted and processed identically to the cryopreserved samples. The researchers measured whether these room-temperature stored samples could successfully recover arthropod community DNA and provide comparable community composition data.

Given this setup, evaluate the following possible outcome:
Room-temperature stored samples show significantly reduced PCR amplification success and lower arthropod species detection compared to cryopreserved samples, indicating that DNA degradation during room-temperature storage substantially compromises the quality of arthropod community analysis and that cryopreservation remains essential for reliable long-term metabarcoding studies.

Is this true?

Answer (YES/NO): NO